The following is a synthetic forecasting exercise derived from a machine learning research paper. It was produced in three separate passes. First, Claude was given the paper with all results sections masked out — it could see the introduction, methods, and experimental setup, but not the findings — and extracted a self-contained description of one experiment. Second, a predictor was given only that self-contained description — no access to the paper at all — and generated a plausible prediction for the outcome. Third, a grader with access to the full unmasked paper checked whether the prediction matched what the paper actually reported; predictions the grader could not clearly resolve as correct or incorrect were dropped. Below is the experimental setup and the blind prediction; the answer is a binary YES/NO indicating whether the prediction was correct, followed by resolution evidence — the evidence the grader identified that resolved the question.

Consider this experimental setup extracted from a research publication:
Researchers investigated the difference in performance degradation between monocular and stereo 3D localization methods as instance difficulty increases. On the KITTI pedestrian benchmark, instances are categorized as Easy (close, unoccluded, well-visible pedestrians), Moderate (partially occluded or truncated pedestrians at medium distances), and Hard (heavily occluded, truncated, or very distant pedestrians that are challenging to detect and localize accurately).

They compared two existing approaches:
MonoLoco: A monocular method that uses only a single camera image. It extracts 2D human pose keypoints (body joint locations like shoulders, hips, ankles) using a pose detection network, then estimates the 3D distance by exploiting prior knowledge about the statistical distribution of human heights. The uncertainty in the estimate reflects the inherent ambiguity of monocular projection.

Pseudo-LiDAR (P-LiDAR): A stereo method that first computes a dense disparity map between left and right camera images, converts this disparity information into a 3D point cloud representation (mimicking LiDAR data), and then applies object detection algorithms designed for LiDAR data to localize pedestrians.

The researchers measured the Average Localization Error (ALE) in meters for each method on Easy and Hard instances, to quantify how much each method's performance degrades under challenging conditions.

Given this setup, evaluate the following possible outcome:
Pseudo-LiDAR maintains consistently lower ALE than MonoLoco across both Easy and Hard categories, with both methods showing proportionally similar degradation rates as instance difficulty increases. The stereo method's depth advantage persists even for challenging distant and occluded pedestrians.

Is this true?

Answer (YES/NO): NO